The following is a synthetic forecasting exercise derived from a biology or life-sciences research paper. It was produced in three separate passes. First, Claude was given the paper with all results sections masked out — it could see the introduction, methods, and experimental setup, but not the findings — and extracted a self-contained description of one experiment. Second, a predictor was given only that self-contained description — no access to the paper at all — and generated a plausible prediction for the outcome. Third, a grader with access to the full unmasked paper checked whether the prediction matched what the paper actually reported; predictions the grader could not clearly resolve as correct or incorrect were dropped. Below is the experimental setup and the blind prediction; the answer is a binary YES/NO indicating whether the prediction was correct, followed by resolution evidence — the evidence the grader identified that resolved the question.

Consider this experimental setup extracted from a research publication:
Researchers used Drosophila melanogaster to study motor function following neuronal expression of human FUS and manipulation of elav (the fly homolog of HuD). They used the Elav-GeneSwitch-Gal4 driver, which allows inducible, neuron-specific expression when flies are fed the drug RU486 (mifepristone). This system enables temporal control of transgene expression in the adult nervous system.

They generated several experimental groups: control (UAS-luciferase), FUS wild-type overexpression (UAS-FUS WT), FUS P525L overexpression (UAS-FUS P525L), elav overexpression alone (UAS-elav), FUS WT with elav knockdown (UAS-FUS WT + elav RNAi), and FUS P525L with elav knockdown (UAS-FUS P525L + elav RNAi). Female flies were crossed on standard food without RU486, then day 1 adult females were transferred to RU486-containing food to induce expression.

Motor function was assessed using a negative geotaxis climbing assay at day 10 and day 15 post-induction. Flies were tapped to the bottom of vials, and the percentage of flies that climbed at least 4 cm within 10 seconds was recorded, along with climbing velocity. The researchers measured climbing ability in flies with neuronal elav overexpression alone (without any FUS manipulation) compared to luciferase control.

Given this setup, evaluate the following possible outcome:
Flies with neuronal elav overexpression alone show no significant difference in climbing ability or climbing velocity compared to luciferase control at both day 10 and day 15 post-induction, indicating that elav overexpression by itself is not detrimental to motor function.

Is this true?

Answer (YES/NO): NO